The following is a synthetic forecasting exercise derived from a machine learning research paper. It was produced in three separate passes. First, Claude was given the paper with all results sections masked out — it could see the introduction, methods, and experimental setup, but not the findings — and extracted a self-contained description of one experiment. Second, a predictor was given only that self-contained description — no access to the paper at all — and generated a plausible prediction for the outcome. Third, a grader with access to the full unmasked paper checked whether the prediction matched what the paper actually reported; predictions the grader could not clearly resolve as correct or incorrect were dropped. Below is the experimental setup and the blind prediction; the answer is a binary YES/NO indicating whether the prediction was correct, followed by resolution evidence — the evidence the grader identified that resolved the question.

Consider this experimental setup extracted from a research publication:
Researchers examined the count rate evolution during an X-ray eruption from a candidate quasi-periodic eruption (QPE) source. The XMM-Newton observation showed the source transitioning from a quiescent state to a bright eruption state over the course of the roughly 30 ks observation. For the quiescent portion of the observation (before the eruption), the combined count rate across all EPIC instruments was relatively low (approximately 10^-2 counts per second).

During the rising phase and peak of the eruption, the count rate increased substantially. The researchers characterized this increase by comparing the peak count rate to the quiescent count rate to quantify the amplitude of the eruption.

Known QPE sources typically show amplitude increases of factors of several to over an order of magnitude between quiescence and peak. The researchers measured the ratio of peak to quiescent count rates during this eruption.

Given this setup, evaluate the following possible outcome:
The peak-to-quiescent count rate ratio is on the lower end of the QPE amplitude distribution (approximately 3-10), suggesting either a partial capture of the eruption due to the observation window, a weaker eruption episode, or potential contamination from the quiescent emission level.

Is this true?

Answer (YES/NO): NO